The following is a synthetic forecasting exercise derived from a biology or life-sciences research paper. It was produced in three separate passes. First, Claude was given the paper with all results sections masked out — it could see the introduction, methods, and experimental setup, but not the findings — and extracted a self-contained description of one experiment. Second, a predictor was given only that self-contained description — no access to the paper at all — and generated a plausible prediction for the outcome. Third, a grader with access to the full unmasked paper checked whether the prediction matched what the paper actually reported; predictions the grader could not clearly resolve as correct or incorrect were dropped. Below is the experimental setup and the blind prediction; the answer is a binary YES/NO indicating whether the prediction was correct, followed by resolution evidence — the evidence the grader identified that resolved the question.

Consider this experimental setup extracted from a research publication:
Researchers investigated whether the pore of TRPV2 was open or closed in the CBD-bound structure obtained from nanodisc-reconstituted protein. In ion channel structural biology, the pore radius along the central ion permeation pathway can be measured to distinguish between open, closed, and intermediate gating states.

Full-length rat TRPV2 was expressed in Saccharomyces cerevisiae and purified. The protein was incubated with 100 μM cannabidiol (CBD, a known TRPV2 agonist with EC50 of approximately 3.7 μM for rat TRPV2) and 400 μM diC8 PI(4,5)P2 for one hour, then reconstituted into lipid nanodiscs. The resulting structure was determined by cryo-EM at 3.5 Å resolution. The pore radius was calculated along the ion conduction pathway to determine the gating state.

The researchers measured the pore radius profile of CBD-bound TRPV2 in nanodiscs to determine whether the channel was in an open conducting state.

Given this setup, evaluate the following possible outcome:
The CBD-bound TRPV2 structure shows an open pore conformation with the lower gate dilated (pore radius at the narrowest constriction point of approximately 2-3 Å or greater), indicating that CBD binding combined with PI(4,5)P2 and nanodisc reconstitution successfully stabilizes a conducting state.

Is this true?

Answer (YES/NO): NO